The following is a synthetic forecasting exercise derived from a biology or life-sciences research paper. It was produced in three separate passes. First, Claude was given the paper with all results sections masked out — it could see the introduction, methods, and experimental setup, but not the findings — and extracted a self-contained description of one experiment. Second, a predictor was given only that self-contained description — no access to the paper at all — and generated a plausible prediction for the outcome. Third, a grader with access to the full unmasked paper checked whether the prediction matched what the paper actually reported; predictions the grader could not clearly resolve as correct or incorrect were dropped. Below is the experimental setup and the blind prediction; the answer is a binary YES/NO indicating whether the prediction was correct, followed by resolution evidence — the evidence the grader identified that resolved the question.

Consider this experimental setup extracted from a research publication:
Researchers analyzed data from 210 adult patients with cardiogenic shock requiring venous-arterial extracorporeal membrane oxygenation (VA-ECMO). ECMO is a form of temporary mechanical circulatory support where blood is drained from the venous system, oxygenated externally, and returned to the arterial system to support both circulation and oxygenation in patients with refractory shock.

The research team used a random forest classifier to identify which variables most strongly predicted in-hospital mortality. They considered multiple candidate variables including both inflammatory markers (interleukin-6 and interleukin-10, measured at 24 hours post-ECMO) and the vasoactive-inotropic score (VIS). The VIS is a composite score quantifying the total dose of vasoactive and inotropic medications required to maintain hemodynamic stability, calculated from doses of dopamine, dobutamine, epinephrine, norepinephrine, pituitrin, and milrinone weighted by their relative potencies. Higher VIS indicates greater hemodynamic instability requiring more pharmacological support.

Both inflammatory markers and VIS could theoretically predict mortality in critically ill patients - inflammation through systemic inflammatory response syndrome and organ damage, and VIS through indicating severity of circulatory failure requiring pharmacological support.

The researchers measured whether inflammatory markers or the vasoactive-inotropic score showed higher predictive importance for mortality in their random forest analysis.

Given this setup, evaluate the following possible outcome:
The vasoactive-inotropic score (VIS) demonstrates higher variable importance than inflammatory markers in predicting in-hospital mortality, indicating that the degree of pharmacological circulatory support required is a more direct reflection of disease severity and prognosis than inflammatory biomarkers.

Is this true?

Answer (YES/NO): NO